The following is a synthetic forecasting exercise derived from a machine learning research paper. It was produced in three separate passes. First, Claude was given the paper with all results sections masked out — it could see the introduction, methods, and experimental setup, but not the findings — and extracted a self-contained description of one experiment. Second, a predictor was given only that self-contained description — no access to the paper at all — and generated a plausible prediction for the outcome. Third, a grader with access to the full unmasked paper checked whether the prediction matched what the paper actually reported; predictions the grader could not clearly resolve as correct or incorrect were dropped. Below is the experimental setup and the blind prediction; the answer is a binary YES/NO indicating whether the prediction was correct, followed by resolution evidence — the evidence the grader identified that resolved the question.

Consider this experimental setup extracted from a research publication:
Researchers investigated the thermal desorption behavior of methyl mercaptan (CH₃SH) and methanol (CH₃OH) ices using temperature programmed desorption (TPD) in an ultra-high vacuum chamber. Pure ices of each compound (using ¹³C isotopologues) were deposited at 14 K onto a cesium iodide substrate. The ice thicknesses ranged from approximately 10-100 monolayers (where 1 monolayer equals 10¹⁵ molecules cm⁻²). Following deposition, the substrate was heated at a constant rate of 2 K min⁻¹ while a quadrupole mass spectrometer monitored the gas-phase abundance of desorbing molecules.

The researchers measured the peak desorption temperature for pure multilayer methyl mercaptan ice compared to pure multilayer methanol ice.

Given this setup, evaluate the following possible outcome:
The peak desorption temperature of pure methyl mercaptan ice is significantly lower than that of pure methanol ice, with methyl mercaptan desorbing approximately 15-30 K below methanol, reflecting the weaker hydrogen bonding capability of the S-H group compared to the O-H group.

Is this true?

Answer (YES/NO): YES